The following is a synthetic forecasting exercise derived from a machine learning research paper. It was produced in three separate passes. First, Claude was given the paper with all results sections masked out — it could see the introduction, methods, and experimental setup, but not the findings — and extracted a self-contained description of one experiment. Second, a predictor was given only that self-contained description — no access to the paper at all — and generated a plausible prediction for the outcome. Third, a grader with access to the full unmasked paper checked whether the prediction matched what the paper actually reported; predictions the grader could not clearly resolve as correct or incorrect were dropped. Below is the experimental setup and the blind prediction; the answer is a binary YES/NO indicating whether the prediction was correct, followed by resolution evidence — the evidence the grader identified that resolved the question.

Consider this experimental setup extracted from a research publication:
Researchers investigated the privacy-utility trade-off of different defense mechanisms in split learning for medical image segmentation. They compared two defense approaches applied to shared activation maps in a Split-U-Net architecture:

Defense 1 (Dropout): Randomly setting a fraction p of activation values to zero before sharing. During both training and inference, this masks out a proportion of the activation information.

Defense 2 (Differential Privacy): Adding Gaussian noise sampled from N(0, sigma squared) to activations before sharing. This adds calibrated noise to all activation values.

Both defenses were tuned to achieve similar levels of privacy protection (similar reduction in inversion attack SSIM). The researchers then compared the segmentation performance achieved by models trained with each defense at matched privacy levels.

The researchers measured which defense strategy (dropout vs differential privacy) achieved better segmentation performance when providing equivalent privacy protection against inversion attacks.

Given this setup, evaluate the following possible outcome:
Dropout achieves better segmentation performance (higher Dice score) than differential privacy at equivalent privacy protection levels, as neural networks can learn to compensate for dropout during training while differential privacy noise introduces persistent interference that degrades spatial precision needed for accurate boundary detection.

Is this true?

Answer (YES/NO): NO